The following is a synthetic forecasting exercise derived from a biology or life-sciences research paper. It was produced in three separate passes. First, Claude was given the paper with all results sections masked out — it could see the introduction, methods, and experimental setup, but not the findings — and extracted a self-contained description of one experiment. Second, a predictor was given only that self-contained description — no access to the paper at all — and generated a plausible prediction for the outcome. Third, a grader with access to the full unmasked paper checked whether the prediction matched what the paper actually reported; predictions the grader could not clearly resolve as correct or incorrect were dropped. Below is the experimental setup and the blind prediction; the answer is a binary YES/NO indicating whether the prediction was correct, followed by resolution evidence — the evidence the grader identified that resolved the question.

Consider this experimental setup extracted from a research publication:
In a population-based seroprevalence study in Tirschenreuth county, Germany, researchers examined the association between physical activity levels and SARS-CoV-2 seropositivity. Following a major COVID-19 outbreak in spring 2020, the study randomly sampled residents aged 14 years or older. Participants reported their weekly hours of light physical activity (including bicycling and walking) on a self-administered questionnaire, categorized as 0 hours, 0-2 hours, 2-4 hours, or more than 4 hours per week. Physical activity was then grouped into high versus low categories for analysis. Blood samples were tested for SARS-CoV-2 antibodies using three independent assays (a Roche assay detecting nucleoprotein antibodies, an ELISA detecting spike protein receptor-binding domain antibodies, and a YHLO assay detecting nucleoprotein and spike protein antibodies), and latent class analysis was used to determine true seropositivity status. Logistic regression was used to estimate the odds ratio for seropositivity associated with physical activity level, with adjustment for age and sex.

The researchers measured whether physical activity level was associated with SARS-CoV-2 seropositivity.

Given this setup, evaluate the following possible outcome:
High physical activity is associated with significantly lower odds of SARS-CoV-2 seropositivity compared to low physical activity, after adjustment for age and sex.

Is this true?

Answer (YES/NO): NO